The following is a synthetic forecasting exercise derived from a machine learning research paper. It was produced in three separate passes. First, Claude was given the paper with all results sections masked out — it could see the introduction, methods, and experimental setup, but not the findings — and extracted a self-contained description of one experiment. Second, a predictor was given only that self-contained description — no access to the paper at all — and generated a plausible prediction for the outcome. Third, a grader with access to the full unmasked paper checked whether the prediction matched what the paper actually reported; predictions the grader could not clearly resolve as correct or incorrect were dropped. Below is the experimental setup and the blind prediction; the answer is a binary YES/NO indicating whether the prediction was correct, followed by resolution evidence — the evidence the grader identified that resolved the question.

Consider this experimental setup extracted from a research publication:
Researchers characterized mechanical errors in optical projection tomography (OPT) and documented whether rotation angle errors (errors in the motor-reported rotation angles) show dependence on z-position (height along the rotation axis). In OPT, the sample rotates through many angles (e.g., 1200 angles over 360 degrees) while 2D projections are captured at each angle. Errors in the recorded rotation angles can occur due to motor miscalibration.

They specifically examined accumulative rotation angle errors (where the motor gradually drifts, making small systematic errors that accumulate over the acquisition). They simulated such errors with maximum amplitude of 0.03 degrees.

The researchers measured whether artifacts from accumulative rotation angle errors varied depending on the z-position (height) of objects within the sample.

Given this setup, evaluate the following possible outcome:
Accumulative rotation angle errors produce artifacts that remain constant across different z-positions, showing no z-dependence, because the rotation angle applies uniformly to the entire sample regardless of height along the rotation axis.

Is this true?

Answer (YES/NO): YES